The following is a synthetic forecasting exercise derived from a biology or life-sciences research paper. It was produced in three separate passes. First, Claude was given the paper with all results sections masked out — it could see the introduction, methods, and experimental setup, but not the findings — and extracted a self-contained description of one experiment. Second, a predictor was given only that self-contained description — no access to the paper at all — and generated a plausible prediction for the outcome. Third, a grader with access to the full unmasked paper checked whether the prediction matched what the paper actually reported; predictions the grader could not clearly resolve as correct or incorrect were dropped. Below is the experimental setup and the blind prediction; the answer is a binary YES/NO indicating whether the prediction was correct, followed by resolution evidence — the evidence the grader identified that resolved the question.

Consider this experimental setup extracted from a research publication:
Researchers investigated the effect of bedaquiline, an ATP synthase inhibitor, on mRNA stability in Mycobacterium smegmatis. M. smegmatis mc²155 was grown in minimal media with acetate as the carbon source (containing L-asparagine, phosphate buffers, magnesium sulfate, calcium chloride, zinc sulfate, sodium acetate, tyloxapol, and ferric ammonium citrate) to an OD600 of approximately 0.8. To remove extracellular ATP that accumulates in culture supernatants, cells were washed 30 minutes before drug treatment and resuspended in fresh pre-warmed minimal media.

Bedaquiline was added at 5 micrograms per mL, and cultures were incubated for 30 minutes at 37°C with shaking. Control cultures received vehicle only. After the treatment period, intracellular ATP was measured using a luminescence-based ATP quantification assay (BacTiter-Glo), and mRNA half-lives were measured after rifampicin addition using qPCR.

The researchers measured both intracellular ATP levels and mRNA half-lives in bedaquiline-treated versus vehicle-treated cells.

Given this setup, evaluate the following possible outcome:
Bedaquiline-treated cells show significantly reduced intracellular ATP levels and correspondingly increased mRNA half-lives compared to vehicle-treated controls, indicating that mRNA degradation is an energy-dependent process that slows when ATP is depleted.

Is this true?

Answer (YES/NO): YES